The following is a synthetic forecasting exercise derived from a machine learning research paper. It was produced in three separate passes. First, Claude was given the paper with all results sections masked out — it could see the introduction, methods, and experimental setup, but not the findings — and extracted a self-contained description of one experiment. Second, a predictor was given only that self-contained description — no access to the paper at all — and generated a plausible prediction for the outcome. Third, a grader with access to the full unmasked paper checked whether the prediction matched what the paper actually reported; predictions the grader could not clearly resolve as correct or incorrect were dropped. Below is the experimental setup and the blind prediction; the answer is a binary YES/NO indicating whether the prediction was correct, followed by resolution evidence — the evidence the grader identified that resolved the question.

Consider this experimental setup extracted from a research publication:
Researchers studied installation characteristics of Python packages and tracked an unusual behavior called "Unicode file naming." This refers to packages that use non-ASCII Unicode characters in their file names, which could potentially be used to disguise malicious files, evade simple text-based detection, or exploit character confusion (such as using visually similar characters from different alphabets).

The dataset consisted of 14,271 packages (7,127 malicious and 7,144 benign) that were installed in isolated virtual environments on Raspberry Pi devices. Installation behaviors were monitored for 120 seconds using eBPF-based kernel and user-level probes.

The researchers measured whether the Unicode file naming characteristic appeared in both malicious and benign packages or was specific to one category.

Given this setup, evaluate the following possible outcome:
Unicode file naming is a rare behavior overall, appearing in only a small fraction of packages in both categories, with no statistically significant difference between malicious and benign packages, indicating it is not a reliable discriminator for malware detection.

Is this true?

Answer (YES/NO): NO